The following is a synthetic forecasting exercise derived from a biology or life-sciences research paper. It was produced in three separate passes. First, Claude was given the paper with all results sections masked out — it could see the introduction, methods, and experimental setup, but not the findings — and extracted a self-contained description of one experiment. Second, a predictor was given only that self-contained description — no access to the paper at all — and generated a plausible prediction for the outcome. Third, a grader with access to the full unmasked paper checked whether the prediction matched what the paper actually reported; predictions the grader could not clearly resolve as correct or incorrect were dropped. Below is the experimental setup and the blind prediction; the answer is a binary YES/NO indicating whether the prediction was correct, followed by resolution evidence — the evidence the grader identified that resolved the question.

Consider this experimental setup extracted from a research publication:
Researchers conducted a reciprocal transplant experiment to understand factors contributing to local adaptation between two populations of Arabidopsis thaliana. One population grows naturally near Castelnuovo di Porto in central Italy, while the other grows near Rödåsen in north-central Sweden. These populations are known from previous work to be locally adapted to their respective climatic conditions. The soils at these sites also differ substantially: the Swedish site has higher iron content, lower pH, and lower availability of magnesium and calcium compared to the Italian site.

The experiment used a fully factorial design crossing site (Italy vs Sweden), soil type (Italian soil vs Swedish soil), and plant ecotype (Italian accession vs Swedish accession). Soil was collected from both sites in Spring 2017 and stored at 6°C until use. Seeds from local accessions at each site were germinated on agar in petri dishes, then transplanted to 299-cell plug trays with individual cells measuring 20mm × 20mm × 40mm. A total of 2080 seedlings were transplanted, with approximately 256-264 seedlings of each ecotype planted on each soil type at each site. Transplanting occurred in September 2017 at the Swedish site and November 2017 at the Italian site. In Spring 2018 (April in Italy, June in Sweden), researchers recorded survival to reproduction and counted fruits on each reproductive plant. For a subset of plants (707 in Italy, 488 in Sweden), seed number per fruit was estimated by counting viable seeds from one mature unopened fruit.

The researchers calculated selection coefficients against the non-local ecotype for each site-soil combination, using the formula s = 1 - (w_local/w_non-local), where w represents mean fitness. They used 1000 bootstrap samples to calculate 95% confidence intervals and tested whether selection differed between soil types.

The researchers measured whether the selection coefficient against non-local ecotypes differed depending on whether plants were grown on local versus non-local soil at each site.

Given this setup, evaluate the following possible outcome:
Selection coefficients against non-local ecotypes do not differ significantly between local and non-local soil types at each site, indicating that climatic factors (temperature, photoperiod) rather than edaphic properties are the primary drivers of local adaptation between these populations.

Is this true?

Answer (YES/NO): YES